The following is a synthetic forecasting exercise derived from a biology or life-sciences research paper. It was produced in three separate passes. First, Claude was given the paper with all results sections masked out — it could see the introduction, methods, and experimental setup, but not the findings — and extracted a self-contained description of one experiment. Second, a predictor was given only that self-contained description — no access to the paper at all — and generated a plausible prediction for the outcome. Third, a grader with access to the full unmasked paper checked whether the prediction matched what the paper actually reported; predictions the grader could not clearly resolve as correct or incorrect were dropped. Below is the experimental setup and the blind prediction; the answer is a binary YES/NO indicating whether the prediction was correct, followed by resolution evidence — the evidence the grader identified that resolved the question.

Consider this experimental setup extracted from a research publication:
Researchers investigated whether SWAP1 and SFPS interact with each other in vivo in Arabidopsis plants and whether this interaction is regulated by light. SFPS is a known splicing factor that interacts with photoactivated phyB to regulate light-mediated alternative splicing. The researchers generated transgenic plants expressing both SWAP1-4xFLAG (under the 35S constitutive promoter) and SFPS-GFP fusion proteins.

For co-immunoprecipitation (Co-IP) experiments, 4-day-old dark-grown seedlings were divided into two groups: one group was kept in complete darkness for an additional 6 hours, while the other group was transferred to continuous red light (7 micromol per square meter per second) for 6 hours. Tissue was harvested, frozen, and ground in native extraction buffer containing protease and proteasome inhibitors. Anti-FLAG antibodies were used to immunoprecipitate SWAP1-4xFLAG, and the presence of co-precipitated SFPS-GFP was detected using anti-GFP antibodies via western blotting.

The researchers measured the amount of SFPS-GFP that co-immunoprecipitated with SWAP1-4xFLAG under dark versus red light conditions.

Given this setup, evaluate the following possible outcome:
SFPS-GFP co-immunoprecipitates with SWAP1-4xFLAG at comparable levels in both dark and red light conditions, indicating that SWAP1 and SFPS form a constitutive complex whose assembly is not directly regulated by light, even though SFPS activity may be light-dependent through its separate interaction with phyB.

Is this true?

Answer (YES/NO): YES